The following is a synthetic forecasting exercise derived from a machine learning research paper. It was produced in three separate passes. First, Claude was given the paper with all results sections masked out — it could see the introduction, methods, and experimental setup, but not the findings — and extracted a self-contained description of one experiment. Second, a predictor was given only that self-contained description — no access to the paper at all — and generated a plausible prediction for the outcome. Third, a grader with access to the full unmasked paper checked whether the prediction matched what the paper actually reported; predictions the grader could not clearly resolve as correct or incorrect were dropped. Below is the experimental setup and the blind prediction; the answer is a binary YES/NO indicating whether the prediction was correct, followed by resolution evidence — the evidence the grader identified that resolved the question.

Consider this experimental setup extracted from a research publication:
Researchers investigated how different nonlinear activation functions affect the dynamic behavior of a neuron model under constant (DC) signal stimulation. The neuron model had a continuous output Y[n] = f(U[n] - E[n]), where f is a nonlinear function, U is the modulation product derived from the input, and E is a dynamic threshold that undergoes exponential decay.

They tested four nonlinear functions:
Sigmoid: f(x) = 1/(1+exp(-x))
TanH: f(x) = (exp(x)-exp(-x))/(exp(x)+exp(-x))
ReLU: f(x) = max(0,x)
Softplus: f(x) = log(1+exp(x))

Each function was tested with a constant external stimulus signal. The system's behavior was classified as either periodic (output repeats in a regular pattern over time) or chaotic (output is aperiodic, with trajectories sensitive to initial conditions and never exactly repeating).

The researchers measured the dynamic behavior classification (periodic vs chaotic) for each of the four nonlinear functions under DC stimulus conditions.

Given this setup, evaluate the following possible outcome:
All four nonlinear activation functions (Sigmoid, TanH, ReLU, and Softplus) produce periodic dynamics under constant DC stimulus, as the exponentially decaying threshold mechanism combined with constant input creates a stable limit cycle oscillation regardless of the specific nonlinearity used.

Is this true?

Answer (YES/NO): NO